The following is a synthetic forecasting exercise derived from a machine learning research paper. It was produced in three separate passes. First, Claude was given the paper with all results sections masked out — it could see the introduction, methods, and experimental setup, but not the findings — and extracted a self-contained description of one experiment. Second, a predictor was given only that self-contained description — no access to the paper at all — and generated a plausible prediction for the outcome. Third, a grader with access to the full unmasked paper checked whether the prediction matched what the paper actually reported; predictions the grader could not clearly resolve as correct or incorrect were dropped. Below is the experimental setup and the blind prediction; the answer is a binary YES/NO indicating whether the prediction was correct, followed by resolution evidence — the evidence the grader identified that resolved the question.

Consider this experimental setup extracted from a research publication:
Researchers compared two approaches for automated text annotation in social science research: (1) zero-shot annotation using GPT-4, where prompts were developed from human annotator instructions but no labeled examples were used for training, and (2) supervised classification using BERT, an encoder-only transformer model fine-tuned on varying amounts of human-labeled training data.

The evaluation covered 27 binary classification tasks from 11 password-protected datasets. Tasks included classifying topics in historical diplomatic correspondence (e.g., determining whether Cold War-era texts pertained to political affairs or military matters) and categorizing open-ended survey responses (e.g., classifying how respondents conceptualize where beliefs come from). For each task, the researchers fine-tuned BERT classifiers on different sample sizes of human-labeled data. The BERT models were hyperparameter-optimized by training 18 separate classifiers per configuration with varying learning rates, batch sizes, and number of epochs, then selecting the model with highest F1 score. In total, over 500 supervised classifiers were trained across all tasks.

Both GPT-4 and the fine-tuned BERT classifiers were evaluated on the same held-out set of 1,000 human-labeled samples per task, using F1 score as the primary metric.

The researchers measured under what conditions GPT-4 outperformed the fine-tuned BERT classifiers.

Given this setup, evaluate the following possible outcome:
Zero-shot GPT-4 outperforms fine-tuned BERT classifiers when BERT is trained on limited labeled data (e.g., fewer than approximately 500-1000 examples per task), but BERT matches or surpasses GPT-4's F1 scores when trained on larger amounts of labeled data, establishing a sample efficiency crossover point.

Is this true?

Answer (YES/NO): YES